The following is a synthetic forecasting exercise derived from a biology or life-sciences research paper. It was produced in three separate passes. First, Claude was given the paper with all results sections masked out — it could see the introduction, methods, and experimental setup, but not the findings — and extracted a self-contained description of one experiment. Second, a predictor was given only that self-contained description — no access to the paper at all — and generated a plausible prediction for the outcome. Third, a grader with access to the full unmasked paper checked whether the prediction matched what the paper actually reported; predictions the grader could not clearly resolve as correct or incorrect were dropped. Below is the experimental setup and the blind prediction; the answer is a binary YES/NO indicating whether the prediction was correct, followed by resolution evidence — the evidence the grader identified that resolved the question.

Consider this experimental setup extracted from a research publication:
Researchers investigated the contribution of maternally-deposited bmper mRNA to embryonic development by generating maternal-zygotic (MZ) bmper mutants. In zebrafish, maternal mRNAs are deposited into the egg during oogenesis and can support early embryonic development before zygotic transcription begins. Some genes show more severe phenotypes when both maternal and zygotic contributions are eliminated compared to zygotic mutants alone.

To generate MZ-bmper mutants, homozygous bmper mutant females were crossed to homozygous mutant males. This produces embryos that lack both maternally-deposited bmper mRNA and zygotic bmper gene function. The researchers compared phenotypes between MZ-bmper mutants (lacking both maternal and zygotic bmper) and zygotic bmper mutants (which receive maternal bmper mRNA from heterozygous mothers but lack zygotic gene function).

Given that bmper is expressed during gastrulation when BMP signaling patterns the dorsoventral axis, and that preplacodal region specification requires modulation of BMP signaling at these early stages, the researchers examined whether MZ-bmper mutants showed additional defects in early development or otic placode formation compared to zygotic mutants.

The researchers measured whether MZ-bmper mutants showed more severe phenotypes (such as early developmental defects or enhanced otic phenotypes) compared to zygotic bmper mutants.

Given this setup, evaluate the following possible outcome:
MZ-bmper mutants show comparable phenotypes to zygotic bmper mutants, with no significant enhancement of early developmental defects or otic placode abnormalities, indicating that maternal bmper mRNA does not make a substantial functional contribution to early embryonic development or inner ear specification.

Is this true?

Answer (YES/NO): YES